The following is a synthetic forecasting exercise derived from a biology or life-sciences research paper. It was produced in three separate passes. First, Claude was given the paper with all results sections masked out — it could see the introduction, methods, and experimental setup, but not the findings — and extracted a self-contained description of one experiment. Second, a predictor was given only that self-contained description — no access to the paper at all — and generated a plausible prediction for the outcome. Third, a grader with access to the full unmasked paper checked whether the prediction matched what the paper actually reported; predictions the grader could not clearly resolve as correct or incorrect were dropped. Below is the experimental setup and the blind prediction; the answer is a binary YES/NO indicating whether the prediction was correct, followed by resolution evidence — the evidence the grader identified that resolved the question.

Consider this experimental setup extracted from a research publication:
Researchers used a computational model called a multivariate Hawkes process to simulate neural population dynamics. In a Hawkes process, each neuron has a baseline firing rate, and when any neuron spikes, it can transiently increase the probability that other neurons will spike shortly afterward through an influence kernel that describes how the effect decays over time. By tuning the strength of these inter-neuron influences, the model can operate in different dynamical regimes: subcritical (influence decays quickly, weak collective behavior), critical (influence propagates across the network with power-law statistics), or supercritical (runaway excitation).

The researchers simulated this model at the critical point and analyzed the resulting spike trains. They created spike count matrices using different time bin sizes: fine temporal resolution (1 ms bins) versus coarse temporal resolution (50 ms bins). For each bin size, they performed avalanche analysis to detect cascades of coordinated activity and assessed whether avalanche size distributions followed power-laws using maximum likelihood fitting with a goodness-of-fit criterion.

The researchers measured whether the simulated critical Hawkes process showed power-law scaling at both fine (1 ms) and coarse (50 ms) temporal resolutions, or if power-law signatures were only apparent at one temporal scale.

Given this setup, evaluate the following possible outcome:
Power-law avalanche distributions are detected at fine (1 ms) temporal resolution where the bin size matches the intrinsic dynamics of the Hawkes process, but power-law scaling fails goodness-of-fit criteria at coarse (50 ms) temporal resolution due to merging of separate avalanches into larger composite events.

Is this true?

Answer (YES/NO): NO